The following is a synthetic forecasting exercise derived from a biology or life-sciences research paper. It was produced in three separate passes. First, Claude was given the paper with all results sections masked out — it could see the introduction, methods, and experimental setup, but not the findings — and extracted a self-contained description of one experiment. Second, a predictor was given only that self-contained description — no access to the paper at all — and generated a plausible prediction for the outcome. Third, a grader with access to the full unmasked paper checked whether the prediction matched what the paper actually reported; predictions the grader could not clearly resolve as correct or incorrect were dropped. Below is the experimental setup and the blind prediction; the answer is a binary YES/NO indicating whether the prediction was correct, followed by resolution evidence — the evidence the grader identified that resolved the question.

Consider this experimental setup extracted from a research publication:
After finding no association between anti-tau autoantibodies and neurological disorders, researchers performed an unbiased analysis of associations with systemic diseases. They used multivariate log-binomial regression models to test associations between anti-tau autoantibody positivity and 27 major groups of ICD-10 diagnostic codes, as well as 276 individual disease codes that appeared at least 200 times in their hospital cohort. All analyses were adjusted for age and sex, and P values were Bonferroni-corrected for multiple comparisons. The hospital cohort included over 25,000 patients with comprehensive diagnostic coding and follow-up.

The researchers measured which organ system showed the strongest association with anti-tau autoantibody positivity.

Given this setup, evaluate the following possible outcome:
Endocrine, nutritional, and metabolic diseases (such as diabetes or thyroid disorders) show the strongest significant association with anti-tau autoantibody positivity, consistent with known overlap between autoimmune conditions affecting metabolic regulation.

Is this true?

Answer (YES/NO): NO